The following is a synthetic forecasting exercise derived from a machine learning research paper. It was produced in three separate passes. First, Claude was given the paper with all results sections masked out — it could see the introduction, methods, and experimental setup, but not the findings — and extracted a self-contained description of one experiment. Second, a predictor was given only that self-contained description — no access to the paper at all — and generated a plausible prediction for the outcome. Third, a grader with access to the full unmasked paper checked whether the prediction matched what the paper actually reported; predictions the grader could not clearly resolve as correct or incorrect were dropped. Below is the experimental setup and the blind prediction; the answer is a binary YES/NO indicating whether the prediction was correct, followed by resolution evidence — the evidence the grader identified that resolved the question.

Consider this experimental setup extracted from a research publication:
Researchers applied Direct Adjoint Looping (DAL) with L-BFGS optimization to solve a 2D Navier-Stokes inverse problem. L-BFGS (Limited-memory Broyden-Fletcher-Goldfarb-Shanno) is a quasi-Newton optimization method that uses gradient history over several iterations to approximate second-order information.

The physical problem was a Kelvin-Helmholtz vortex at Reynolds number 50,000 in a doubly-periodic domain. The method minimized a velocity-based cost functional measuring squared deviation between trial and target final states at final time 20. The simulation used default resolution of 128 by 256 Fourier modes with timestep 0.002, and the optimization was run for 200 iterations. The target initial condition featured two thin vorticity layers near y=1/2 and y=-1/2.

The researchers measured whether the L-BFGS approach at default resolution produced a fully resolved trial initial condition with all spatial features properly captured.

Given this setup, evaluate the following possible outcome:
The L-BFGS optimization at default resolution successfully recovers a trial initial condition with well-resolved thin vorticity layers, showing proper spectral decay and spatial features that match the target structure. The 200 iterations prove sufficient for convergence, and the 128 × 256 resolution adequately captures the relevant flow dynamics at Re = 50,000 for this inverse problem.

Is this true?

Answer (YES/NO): NO